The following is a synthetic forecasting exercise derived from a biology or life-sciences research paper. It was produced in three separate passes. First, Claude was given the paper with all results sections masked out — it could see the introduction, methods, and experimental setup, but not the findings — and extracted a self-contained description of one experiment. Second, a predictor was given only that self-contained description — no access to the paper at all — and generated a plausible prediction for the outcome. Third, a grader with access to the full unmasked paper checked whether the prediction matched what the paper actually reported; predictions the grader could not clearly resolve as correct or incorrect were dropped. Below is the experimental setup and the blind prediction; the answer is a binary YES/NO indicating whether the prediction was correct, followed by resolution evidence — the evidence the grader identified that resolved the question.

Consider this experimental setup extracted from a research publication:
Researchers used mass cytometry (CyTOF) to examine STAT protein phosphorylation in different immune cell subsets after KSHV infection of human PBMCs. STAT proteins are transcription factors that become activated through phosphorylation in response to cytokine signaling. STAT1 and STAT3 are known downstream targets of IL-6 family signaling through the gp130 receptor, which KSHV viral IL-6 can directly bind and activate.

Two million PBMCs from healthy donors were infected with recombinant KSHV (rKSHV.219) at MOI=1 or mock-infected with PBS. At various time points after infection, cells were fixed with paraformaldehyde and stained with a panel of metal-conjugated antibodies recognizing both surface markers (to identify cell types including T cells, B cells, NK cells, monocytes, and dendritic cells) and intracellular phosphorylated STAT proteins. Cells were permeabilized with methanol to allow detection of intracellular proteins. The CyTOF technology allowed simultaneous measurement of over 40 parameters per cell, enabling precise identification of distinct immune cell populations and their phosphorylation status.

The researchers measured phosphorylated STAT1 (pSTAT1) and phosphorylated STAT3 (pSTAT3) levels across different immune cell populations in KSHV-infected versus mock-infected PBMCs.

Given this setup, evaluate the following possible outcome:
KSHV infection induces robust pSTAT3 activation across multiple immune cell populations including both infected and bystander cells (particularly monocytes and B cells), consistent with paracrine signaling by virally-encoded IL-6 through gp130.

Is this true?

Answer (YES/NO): NO